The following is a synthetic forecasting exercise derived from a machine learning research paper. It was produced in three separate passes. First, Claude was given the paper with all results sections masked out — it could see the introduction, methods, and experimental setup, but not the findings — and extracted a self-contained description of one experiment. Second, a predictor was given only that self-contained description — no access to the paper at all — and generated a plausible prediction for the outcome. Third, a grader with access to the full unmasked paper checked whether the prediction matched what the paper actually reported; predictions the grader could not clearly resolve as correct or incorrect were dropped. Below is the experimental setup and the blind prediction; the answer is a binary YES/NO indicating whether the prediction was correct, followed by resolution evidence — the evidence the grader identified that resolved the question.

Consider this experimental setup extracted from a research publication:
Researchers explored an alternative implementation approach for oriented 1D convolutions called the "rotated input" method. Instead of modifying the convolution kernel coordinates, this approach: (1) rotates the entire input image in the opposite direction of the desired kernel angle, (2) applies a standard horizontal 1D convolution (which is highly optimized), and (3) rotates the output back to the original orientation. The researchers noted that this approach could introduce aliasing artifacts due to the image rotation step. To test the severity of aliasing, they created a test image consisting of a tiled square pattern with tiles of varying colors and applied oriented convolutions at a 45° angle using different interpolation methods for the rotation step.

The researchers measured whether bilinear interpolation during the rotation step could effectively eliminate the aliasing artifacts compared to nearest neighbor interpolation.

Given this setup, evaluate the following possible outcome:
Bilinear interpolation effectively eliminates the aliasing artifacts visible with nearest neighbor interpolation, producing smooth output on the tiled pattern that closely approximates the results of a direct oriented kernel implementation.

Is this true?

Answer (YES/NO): NO